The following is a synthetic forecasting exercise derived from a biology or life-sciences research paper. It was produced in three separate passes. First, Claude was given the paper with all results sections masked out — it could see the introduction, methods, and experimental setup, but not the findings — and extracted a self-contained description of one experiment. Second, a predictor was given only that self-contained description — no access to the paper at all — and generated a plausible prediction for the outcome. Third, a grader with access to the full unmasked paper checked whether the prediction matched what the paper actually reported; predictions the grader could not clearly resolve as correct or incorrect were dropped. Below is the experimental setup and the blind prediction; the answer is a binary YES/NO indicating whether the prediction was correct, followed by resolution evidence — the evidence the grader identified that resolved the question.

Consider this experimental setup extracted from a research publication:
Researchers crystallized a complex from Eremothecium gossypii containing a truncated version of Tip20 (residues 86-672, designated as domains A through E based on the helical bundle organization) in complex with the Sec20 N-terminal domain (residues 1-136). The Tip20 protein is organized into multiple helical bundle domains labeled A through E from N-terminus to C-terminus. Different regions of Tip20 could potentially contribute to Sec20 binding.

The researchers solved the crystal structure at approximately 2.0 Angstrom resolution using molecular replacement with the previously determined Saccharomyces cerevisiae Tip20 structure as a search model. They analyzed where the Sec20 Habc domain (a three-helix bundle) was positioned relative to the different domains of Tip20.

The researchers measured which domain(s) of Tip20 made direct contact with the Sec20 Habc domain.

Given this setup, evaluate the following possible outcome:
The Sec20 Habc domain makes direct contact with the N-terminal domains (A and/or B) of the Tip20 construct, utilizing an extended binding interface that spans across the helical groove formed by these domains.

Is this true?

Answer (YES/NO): NO